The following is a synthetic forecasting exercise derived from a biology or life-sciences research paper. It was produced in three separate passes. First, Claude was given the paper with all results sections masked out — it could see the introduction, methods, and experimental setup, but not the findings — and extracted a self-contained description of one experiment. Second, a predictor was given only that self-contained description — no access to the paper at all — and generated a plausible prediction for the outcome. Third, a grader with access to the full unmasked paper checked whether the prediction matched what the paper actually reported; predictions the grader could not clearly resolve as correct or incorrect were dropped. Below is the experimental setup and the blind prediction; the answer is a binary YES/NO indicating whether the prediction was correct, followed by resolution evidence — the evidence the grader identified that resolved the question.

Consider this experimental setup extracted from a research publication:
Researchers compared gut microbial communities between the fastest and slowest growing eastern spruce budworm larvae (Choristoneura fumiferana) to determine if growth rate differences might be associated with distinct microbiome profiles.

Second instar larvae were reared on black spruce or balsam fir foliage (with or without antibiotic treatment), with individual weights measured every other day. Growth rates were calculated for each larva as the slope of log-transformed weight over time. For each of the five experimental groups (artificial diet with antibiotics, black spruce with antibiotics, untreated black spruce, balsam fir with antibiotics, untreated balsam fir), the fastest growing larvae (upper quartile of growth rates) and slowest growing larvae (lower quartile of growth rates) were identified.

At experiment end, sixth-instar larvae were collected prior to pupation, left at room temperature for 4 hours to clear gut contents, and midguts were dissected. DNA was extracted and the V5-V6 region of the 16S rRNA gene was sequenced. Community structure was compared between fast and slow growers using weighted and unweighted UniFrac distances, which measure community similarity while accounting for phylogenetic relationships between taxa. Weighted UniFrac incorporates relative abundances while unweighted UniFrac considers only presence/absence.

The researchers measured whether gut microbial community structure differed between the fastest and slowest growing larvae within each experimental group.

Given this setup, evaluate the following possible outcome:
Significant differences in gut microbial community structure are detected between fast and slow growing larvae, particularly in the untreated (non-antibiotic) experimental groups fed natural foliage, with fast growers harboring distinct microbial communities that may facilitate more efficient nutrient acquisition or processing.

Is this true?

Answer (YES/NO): NO